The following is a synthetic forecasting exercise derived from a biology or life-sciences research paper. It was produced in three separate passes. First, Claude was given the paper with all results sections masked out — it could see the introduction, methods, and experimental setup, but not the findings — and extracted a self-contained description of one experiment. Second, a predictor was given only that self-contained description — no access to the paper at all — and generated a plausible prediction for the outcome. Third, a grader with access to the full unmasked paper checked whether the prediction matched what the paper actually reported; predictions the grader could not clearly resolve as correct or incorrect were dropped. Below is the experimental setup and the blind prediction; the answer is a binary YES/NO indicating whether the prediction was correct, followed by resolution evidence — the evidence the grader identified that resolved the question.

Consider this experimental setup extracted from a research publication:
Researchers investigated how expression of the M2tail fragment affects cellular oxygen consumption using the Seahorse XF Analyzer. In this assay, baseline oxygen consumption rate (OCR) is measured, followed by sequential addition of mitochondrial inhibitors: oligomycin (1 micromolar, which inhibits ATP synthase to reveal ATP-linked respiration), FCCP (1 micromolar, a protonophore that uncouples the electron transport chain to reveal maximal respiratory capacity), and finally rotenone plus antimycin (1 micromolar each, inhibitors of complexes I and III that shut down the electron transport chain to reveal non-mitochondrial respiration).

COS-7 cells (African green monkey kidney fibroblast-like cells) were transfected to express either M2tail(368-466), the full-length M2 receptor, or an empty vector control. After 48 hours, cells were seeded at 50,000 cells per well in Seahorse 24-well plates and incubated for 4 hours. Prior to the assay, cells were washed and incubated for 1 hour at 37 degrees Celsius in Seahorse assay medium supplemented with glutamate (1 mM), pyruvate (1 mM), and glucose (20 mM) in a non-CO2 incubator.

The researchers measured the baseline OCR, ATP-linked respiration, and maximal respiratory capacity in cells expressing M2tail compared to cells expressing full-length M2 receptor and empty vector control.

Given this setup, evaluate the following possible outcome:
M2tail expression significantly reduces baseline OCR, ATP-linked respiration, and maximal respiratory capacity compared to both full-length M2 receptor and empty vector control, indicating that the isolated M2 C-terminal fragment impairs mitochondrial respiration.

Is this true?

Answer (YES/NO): YES